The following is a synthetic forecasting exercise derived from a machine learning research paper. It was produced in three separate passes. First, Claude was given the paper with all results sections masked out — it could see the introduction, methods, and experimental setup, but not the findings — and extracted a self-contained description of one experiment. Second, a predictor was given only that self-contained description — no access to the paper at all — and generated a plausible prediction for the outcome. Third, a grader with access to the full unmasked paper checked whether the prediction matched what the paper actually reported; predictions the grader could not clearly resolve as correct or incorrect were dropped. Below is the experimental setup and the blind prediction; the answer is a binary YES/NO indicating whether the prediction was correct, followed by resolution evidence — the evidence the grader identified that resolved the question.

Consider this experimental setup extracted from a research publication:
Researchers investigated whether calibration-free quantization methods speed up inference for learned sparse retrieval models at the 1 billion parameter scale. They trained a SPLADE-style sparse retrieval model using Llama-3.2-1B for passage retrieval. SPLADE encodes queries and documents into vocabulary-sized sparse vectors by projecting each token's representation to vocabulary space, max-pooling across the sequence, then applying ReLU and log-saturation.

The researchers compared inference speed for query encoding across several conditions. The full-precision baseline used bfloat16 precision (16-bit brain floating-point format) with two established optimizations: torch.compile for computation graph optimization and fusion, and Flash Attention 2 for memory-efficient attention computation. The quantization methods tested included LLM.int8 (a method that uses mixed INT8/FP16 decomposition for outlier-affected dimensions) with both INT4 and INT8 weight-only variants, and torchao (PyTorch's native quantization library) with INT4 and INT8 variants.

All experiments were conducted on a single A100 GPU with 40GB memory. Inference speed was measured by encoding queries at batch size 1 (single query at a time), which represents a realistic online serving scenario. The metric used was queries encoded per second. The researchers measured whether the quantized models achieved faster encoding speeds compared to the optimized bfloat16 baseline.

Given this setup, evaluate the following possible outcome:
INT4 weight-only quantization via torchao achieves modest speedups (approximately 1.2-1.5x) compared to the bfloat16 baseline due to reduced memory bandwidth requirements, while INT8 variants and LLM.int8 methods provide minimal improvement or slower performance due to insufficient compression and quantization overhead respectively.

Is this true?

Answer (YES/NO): NO